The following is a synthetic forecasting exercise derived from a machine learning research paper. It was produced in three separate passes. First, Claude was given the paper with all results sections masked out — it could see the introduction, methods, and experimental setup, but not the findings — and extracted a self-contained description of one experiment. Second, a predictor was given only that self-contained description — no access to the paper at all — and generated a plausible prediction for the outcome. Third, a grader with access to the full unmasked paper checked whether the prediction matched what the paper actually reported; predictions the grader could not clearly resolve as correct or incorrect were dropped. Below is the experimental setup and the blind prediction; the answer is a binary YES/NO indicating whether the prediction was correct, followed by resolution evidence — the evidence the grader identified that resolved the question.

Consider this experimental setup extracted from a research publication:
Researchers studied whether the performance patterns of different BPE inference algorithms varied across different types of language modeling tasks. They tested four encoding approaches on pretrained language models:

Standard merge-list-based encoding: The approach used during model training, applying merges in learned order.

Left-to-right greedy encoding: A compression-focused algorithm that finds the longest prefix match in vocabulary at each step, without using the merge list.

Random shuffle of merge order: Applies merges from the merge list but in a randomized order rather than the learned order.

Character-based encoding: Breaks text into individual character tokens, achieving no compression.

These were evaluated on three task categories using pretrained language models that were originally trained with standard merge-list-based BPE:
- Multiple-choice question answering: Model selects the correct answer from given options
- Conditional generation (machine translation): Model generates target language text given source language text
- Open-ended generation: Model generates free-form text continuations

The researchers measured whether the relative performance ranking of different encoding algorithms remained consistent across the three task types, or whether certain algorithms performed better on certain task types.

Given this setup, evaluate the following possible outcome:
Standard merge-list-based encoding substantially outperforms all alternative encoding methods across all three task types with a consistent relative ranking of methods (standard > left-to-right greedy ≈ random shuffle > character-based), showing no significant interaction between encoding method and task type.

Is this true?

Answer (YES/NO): NO